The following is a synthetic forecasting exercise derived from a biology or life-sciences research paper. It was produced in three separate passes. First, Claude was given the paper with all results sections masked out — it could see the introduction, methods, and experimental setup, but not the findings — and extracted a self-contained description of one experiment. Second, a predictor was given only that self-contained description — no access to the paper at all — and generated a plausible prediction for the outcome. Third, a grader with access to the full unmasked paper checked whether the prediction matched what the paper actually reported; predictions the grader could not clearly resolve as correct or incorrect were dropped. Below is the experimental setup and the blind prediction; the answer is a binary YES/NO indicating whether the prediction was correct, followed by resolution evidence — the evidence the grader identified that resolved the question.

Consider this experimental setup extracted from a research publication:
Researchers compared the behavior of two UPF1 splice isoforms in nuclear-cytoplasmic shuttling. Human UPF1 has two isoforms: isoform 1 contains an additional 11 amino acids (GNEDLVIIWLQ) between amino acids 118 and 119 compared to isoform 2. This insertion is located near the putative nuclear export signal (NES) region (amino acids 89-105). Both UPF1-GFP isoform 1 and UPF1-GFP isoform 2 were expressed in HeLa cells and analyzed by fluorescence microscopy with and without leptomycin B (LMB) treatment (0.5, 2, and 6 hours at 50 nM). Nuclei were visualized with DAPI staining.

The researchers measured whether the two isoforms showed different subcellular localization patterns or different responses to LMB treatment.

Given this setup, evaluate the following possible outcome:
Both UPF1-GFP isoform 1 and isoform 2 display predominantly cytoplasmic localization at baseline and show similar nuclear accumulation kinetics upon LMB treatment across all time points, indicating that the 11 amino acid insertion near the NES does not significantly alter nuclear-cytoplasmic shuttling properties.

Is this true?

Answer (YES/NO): YES